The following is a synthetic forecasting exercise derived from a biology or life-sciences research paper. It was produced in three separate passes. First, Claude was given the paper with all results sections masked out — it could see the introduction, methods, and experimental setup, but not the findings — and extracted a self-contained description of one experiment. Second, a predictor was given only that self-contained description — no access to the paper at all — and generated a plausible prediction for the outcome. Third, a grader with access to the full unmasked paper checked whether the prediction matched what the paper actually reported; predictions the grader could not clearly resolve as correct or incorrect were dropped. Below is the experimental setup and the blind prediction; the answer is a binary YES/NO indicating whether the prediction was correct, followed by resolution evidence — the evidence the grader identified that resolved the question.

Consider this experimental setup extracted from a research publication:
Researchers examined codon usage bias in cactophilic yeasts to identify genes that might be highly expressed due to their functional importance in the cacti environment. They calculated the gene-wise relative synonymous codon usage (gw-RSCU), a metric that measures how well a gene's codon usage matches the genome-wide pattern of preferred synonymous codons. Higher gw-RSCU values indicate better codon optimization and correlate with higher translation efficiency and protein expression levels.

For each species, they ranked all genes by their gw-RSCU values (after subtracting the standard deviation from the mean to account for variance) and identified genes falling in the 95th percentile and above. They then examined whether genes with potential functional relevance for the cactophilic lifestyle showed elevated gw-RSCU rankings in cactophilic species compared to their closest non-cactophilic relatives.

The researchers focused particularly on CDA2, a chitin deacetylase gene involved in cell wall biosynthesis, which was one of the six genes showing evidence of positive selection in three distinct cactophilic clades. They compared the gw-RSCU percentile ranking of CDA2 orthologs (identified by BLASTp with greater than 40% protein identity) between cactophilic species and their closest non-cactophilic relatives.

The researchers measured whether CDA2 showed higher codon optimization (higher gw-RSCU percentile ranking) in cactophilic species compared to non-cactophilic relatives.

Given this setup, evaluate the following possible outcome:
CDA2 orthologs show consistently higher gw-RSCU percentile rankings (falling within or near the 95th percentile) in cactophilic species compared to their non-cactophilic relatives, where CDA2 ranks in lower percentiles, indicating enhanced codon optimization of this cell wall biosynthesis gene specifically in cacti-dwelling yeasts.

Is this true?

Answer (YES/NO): YES